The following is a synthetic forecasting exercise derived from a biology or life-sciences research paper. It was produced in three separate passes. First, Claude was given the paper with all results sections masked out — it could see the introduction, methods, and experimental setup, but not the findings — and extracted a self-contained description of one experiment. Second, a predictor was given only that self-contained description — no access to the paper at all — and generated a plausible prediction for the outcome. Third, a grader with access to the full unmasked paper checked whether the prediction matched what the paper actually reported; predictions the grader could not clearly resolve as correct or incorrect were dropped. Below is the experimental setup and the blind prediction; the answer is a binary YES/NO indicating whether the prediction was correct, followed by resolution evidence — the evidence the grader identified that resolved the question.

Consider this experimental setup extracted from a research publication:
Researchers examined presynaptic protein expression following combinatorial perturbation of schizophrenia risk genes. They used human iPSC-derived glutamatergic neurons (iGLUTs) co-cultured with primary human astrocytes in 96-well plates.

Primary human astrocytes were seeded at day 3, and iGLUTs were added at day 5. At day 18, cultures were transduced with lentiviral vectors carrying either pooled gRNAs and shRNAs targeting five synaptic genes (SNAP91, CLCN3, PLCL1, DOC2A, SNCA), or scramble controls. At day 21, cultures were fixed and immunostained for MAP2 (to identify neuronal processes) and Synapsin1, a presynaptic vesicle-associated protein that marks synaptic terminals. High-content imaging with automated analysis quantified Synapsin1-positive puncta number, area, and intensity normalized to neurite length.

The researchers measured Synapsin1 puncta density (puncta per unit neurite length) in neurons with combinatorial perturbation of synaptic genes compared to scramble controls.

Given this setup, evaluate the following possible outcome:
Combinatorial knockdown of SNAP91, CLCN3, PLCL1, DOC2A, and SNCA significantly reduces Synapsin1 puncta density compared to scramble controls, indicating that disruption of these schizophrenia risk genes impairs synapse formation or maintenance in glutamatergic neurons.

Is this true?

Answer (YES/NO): YES